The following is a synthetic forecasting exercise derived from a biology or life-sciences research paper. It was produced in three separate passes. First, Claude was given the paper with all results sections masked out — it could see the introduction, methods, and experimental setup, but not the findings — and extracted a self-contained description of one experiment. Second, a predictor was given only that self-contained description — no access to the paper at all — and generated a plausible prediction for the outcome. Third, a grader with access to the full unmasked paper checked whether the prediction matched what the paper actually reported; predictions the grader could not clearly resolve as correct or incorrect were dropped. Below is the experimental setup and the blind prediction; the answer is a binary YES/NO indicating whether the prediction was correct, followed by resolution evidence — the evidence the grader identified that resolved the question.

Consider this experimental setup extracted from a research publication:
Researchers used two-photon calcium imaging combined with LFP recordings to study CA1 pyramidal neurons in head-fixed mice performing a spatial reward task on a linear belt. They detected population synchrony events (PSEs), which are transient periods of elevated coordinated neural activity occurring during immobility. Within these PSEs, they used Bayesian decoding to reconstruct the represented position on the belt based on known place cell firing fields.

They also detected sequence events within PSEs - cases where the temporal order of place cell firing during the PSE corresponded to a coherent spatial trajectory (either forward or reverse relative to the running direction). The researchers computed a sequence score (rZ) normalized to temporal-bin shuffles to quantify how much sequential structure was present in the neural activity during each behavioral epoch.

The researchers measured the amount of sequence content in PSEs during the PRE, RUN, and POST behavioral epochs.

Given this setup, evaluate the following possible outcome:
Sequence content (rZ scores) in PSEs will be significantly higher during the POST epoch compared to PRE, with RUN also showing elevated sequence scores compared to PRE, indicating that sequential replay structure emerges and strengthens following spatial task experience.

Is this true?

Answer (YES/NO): YES